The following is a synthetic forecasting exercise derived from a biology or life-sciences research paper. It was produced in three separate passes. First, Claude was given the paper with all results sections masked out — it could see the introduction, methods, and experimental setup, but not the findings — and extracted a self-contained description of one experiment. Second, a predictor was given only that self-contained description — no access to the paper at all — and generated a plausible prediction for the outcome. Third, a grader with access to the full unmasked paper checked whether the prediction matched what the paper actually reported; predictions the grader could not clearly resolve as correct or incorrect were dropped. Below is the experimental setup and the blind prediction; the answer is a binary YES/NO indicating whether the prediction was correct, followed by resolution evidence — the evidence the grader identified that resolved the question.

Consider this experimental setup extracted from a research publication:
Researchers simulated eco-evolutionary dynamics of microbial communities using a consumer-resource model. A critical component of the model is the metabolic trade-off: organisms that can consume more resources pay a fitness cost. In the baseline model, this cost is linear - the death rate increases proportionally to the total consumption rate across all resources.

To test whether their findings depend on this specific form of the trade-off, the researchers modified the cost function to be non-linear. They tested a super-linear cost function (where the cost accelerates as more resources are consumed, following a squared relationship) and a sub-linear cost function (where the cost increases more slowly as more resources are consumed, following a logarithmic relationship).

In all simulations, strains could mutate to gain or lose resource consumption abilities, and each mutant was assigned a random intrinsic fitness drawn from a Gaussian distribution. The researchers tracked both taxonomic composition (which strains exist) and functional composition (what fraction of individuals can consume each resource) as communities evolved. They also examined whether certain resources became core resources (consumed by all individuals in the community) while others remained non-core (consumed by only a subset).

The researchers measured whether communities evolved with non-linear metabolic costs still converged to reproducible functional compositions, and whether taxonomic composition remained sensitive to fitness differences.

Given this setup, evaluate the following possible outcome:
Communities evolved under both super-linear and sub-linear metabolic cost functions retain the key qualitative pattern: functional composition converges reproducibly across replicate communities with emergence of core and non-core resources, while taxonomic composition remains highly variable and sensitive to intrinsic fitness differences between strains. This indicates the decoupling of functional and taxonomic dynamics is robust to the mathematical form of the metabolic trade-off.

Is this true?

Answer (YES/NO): YES